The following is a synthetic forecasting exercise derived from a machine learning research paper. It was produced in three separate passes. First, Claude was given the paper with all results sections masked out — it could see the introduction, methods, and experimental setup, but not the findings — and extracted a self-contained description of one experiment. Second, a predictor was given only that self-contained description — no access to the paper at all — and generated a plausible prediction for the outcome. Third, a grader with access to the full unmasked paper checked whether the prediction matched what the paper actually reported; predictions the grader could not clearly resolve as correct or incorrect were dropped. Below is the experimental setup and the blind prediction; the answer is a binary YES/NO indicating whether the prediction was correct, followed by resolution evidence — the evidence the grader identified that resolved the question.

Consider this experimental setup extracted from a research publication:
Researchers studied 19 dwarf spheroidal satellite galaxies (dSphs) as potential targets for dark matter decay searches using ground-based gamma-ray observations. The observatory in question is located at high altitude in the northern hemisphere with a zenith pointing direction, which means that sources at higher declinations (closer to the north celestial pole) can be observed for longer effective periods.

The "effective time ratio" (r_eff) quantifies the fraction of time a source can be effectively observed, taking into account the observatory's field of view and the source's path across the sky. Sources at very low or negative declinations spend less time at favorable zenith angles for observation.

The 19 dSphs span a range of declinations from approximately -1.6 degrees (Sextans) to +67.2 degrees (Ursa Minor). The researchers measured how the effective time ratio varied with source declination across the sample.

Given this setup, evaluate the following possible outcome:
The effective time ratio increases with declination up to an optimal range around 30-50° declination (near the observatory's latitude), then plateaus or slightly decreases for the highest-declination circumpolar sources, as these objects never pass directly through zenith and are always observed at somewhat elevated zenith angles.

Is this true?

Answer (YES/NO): NO